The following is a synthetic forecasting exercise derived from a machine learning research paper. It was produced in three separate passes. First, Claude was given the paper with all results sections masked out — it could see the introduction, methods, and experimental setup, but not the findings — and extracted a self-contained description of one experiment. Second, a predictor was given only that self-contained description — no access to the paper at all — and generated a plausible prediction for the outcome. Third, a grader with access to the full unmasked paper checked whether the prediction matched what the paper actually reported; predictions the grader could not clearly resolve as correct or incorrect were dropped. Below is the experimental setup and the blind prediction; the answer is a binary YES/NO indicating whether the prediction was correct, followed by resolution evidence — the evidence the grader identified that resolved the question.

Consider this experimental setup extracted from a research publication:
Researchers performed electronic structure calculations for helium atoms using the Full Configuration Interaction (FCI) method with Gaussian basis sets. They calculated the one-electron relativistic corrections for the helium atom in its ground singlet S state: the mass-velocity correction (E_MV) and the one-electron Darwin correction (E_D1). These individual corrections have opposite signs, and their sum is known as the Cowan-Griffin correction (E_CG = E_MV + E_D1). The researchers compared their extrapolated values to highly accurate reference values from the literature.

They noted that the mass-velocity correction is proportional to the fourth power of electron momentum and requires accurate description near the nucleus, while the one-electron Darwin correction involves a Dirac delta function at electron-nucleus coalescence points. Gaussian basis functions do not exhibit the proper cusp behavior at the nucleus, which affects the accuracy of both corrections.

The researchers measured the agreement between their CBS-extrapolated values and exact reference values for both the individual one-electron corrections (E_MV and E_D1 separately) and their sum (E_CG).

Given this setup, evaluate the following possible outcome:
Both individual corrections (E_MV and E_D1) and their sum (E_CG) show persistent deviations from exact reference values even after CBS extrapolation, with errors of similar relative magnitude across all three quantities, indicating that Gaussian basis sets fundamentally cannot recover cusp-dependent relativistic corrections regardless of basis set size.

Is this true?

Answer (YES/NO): NO